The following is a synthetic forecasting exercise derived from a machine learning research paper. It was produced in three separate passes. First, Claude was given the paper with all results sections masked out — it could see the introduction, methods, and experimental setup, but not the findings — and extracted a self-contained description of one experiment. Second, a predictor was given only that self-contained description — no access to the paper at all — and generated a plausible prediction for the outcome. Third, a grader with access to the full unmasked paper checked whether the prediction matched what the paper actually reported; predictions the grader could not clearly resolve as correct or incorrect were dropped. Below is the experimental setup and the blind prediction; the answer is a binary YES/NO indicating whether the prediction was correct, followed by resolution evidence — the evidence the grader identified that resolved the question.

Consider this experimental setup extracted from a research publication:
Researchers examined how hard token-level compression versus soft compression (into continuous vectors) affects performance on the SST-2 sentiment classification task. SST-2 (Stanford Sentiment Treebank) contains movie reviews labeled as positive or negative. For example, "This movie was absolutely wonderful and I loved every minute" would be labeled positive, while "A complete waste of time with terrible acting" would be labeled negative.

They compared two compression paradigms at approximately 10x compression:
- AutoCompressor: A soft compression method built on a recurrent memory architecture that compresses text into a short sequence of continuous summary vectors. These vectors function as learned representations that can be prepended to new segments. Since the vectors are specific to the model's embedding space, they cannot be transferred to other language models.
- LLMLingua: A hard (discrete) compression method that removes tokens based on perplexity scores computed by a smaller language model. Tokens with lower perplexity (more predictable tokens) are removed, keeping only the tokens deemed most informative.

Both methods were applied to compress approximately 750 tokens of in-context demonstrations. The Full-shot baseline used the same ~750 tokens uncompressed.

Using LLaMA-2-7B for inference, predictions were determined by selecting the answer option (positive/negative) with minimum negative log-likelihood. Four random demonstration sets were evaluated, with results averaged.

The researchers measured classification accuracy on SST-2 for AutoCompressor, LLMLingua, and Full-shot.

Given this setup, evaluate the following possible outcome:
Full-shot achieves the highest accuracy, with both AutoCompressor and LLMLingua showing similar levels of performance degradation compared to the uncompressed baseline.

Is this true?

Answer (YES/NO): NO